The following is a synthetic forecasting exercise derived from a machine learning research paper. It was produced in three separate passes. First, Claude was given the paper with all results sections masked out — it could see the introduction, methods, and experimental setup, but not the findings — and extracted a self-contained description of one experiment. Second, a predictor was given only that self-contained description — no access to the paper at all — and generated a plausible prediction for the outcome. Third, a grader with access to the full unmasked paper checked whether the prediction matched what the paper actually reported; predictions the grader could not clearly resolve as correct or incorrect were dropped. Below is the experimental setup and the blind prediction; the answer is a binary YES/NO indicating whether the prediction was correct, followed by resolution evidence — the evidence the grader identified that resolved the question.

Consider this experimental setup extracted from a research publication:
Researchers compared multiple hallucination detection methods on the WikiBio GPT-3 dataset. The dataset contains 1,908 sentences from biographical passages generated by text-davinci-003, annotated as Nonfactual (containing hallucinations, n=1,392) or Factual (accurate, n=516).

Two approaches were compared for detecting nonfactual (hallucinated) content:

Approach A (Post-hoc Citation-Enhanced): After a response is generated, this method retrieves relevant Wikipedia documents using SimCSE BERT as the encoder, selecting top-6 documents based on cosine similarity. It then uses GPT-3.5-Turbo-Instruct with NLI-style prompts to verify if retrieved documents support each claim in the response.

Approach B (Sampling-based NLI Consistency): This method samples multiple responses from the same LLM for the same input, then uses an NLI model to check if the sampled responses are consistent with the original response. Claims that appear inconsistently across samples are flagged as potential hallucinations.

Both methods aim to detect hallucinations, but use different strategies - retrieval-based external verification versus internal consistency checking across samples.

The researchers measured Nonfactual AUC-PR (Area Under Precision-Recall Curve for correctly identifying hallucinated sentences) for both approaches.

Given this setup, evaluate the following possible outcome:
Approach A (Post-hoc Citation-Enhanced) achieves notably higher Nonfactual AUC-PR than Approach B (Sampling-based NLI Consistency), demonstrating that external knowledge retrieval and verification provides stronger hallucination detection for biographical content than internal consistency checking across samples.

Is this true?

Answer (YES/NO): NO